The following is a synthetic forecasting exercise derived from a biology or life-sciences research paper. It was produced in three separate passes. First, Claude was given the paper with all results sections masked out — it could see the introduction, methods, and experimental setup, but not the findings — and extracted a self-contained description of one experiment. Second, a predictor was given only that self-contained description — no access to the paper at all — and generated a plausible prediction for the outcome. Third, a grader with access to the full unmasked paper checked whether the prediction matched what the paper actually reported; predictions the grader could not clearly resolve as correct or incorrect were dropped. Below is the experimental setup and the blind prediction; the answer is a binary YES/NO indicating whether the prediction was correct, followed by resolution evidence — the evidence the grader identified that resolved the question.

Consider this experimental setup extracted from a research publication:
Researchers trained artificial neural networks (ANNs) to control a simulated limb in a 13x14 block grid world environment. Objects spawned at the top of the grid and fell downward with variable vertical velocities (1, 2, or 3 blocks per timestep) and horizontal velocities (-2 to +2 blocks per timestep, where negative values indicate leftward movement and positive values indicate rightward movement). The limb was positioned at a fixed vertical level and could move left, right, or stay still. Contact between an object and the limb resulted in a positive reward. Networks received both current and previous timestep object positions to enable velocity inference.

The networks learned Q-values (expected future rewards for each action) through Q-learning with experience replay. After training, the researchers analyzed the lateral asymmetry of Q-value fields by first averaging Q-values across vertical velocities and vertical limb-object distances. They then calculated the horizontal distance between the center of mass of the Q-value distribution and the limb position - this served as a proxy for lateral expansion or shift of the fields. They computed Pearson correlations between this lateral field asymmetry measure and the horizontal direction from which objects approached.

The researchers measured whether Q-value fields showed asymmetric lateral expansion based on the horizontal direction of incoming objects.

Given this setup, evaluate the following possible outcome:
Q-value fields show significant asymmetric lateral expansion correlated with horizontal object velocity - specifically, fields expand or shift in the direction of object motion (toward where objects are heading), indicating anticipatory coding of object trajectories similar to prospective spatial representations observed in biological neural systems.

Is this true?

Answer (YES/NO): YES